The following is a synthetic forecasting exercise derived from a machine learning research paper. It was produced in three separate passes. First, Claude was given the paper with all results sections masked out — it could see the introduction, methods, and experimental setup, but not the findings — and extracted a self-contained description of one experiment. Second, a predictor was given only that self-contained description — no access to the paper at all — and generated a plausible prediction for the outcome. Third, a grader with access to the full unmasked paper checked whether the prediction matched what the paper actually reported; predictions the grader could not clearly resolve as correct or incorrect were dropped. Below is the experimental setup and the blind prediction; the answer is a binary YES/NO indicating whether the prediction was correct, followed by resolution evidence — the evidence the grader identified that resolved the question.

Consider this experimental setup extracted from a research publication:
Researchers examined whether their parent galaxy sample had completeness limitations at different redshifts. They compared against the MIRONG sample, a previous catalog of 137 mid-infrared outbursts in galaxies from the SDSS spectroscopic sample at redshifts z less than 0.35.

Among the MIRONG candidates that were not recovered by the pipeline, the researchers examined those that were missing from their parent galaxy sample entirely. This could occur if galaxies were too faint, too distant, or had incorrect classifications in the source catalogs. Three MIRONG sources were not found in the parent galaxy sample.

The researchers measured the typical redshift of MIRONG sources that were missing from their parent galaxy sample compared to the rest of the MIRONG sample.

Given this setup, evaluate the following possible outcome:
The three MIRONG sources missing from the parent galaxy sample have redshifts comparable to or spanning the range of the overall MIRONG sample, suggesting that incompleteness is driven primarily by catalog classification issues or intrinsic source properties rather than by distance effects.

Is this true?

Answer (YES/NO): NO